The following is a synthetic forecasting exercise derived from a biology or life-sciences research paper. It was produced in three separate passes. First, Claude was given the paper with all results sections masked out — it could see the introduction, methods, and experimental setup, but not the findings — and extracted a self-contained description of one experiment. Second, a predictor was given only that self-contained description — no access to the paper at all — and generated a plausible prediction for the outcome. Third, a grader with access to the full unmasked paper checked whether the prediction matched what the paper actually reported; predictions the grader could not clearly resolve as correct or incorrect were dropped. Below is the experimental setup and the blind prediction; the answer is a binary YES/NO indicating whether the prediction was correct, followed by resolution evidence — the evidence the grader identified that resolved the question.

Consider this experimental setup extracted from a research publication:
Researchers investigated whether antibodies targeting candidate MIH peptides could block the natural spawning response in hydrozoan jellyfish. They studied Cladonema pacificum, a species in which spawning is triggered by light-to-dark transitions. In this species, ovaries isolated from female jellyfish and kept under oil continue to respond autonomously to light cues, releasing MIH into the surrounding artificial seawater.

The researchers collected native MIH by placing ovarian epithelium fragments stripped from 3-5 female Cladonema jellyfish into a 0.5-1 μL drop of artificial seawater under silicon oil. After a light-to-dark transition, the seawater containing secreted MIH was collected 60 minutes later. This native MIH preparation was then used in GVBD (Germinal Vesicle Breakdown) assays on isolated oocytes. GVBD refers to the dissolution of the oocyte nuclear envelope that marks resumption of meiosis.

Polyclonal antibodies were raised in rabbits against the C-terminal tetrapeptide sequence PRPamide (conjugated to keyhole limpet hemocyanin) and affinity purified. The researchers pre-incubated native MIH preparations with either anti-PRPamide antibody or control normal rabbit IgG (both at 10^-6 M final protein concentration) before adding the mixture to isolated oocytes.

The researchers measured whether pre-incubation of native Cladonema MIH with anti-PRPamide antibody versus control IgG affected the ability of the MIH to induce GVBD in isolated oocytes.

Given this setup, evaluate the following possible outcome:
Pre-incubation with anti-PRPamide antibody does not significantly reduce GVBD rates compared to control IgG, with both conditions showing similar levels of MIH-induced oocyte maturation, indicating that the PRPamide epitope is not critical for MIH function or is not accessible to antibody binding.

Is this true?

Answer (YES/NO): NO